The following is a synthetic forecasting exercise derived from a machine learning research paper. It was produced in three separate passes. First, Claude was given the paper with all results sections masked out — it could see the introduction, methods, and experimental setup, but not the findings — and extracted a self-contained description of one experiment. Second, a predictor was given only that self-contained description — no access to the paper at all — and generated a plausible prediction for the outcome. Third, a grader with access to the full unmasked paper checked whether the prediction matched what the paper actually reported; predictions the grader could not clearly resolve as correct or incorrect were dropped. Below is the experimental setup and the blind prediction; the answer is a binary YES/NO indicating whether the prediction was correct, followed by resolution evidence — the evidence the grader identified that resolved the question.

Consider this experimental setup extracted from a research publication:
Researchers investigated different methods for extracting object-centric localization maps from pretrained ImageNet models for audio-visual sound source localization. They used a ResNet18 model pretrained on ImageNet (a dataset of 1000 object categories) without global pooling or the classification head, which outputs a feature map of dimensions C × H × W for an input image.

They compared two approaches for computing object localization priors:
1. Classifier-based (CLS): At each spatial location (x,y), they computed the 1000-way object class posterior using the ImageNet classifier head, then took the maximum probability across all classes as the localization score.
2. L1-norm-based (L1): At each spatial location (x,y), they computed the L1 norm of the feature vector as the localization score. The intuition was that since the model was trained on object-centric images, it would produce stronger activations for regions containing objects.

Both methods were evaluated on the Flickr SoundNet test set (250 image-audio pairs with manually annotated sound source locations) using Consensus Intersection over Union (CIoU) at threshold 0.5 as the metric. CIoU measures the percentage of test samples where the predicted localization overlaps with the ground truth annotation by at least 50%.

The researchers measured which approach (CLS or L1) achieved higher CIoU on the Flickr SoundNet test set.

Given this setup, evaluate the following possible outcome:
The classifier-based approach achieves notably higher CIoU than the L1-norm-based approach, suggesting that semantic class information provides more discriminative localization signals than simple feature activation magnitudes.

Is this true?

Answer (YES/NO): NO